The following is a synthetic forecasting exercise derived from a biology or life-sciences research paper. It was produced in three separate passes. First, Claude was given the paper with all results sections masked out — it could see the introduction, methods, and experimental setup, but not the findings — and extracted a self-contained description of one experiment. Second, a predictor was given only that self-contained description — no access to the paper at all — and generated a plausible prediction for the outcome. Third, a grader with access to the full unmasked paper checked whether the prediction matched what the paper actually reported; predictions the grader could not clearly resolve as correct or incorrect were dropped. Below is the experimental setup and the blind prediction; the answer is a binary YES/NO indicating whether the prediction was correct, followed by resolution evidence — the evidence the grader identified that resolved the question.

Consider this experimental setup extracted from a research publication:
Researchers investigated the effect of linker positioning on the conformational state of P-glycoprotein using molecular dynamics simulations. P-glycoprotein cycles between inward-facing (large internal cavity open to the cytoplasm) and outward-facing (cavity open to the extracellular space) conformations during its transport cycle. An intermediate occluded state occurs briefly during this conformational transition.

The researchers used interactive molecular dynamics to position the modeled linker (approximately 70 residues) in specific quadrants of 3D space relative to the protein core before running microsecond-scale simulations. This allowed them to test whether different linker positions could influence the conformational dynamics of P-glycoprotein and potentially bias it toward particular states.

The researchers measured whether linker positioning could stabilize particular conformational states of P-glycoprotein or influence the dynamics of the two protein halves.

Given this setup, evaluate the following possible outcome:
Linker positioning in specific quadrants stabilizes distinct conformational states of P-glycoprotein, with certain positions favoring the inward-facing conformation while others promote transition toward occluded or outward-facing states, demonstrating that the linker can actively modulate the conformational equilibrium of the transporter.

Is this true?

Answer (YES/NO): NO